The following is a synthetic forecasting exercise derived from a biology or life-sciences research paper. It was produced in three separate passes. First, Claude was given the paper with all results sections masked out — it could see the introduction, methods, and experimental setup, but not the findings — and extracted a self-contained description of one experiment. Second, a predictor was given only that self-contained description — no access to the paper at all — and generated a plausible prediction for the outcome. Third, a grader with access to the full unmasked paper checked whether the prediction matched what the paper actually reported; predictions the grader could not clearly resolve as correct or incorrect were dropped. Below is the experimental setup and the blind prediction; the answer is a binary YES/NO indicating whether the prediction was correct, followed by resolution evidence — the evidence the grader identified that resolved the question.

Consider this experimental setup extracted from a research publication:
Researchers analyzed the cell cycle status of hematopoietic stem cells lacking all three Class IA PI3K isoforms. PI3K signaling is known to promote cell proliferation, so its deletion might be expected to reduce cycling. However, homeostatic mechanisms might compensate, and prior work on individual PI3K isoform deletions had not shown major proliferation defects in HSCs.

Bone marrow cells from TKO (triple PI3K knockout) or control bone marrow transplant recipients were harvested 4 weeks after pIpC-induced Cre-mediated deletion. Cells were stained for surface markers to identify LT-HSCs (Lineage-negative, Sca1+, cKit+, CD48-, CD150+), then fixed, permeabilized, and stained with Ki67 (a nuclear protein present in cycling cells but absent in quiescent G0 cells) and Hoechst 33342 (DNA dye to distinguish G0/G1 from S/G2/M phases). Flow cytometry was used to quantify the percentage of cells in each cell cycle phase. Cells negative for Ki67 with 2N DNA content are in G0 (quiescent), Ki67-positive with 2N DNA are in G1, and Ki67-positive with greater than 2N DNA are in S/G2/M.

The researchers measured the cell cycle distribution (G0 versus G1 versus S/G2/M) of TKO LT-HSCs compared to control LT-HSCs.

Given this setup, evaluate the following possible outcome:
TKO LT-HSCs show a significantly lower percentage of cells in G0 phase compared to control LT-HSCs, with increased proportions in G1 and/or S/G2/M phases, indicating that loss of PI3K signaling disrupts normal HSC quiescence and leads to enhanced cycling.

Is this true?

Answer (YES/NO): NO